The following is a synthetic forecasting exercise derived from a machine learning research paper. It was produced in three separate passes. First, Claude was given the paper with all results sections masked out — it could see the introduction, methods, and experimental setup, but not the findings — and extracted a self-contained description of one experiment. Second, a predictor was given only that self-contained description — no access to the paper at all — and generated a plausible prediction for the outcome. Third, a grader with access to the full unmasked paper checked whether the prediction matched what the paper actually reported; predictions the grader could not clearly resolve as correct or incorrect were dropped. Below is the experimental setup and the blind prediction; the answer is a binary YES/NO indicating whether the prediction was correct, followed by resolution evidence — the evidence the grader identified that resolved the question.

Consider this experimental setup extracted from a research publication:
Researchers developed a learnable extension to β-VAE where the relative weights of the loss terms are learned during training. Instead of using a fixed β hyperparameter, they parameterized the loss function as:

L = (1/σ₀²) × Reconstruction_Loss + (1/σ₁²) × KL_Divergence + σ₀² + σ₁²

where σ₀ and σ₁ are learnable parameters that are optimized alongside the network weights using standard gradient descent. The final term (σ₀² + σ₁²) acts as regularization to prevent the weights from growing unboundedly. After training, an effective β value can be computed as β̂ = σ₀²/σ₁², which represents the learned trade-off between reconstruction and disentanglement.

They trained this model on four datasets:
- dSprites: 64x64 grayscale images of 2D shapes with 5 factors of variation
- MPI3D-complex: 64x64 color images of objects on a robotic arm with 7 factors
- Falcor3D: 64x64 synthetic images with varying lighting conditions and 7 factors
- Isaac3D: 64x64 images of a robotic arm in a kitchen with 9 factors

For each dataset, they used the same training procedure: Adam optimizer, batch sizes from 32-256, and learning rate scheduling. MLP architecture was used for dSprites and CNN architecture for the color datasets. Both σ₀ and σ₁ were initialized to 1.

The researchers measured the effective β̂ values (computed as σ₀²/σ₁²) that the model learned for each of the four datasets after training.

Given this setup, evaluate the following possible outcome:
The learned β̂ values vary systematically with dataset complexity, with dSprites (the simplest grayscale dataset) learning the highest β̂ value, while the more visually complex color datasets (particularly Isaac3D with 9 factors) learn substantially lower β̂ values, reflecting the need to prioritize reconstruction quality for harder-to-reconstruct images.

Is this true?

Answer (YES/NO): NO